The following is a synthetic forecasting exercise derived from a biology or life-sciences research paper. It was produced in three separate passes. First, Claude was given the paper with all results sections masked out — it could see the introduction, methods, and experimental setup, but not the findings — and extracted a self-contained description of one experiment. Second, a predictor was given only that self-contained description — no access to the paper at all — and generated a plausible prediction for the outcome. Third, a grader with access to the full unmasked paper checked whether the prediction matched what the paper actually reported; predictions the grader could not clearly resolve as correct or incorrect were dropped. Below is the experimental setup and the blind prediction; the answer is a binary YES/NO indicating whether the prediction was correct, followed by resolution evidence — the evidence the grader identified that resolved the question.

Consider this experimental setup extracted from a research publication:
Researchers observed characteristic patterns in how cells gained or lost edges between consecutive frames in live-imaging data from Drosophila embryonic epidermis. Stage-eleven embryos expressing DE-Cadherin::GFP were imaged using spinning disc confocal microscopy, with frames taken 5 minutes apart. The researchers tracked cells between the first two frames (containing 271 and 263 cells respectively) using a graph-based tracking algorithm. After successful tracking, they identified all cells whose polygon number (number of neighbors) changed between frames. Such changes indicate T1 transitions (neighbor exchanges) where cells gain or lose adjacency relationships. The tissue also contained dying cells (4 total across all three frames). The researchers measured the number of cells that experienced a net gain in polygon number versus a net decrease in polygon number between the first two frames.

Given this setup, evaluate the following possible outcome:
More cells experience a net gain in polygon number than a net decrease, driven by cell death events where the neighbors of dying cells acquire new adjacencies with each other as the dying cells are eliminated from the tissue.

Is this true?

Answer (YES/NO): YES